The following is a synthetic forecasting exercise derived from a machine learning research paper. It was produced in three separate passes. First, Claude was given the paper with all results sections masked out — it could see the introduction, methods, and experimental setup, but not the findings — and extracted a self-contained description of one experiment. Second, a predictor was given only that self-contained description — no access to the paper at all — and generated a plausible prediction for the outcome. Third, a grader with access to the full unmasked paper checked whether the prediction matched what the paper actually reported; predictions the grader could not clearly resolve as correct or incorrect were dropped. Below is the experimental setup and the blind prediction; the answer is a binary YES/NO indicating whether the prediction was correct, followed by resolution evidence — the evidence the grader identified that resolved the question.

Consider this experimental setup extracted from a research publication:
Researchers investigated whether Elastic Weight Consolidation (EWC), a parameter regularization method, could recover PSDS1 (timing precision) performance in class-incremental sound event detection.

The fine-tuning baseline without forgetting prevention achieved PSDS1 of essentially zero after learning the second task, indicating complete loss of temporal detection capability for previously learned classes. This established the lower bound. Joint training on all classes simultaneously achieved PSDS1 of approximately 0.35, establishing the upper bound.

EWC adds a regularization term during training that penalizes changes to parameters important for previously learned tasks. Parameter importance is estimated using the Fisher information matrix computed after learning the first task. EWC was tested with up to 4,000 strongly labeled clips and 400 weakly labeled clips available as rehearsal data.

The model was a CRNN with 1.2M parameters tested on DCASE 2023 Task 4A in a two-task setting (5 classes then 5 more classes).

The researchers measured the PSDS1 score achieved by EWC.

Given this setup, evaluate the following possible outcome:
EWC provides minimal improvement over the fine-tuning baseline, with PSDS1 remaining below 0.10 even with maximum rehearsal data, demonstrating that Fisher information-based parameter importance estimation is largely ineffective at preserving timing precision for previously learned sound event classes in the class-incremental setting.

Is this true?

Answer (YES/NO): NO